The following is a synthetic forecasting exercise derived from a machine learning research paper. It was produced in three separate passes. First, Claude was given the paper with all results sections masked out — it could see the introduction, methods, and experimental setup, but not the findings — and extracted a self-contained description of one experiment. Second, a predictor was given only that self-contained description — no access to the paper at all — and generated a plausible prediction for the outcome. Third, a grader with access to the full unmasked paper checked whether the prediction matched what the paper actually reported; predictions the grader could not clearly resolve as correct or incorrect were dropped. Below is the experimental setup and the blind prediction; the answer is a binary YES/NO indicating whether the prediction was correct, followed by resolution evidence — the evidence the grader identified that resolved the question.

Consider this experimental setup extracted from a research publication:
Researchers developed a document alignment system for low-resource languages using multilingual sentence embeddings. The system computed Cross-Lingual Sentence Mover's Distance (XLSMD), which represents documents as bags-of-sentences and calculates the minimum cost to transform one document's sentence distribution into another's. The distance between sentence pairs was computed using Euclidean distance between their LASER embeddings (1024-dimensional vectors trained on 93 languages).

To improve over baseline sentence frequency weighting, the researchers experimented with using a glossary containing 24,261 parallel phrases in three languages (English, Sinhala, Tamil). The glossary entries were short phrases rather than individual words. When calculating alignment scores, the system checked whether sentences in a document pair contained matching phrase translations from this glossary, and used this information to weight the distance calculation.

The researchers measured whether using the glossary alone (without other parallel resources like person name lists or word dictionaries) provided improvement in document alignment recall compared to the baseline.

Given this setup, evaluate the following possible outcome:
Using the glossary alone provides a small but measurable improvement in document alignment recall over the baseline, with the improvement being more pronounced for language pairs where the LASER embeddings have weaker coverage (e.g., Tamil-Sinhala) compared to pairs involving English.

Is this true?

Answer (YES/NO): NO